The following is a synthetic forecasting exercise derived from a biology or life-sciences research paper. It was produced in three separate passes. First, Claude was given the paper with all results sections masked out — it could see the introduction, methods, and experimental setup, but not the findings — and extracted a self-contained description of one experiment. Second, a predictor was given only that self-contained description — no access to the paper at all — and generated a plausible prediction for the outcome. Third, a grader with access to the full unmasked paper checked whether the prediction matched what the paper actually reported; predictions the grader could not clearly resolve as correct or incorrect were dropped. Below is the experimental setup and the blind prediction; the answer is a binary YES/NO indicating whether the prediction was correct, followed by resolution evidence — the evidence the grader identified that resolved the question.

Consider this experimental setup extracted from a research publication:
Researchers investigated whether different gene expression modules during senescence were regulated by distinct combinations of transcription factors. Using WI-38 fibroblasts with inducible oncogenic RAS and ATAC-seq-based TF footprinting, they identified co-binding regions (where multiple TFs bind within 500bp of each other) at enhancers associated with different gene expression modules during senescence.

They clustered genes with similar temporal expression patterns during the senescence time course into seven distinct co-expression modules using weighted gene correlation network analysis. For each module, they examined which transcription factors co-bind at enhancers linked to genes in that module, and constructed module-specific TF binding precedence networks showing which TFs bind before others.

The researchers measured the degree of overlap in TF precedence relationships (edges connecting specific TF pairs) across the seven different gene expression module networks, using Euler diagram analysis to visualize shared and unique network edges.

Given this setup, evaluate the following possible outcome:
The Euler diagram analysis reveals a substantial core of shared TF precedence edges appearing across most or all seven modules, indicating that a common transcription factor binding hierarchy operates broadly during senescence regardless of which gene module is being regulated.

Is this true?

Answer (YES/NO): YES